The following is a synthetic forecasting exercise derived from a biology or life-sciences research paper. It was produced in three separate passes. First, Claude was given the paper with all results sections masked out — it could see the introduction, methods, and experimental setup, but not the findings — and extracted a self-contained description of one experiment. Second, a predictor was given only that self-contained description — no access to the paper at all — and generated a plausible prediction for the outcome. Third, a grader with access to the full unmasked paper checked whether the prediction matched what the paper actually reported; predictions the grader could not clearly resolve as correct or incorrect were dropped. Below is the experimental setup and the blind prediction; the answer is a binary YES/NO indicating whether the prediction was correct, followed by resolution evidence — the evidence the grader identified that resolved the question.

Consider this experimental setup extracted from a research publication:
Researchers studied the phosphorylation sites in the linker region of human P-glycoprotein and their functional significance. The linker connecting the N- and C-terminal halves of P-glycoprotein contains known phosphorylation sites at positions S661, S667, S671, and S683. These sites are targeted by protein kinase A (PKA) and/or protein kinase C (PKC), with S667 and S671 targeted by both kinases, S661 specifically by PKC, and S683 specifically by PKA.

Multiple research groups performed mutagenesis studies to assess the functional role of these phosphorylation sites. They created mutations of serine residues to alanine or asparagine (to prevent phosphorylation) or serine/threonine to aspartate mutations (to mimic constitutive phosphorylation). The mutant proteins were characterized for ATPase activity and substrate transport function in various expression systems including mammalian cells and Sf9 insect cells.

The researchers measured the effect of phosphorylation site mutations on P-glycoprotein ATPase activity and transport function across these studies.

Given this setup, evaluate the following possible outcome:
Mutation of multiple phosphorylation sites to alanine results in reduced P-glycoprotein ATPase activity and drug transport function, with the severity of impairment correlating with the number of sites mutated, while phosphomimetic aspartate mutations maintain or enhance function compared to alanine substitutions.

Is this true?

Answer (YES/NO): NO